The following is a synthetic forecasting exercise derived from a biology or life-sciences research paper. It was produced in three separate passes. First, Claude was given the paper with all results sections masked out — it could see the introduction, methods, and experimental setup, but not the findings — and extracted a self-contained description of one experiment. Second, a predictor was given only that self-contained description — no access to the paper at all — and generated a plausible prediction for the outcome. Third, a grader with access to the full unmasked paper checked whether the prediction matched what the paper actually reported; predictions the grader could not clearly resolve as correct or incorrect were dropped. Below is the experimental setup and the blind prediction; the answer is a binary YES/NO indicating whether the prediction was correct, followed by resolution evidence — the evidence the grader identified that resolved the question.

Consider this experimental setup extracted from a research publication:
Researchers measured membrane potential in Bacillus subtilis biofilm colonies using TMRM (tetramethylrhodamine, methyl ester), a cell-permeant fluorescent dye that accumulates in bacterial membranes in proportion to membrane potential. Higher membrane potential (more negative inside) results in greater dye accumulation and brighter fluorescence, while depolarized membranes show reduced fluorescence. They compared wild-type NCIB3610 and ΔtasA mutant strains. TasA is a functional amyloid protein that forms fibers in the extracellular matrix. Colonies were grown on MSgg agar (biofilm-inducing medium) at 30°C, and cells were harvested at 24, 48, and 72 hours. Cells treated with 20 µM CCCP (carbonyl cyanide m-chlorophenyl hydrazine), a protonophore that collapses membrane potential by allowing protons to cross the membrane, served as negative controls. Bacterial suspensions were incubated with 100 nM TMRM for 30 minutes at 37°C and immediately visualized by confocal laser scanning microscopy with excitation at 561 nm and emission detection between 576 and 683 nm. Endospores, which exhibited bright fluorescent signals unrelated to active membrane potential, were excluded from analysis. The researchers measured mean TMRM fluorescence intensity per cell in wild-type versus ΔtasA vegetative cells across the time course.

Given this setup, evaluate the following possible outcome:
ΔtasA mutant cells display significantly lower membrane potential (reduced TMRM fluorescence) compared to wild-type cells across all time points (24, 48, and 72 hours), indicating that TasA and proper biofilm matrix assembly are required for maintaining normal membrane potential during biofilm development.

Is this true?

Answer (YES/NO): NO